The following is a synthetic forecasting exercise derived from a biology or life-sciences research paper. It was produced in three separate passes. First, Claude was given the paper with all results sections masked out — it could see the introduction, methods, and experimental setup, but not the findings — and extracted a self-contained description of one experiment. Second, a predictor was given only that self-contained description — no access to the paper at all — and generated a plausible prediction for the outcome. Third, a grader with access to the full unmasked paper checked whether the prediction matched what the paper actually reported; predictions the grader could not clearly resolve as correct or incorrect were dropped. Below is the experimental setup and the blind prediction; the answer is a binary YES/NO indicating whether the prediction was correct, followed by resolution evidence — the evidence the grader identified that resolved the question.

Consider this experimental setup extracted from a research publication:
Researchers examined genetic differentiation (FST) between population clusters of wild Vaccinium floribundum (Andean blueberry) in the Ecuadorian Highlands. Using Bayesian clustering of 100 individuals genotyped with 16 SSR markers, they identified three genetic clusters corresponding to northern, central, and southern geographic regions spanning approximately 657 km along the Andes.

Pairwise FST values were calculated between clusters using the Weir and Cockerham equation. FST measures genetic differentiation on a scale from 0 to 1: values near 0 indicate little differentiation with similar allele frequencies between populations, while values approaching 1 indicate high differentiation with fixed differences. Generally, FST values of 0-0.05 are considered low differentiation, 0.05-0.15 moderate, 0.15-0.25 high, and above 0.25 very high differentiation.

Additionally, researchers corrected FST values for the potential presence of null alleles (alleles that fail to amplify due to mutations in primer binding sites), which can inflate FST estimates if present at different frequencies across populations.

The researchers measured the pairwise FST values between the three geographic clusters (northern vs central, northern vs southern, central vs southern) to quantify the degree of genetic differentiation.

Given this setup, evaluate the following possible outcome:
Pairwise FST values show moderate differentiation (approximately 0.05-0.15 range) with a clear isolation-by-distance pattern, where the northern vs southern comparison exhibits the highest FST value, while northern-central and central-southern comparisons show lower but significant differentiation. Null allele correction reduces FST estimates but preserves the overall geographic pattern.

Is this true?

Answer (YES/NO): NO